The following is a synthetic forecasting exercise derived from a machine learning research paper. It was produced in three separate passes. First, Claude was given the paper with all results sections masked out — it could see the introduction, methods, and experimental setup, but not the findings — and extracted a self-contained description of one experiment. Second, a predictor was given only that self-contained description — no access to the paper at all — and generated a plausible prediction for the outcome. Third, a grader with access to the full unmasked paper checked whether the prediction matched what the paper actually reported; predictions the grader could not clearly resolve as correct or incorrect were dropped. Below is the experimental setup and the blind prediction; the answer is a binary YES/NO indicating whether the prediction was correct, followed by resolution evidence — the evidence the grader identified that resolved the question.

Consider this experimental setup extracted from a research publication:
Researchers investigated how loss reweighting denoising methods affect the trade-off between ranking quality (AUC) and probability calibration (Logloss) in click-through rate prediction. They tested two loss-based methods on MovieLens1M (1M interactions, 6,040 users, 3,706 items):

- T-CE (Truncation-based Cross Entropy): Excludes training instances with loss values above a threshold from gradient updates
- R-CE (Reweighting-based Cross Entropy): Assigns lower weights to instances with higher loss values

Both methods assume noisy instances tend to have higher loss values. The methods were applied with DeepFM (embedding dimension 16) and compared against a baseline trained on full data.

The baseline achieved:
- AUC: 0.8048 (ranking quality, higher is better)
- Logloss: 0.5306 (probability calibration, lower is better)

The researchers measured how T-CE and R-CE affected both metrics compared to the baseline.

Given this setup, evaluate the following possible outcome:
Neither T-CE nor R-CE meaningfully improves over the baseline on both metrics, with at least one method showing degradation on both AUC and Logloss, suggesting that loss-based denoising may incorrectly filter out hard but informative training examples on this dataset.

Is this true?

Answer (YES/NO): YES